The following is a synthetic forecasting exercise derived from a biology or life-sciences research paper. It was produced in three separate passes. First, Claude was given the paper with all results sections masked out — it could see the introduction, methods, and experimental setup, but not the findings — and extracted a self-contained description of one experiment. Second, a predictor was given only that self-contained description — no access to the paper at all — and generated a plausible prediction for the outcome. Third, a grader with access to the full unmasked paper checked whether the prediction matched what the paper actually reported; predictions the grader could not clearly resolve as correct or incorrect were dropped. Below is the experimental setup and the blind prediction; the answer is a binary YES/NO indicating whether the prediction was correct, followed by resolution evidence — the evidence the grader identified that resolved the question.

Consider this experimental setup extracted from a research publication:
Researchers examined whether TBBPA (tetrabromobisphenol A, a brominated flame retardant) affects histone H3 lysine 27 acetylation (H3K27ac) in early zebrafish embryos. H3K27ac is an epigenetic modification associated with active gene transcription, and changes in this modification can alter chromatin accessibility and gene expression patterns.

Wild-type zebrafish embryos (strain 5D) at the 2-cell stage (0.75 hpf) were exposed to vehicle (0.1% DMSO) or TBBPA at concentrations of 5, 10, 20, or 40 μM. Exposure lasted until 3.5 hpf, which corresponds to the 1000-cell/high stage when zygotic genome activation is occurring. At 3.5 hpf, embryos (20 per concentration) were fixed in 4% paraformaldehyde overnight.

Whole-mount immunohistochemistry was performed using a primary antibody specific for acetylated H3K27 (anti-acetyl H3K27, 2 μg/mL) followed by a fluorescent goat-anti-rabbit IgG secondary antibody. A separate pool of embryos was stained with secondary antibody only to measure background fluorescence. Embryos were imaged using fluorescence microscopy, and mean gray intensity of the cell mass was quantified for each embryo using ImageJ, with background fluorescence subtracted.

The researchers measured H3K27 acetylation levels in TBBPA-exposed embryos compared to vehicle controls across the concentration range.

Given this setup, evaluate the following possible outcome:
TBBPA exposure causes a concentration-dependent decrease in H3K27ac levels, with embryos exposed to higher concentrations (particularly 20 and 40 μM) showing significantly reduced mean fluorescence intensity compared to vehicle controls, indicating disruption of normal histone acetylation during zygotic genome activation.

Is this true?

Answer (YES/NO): YES